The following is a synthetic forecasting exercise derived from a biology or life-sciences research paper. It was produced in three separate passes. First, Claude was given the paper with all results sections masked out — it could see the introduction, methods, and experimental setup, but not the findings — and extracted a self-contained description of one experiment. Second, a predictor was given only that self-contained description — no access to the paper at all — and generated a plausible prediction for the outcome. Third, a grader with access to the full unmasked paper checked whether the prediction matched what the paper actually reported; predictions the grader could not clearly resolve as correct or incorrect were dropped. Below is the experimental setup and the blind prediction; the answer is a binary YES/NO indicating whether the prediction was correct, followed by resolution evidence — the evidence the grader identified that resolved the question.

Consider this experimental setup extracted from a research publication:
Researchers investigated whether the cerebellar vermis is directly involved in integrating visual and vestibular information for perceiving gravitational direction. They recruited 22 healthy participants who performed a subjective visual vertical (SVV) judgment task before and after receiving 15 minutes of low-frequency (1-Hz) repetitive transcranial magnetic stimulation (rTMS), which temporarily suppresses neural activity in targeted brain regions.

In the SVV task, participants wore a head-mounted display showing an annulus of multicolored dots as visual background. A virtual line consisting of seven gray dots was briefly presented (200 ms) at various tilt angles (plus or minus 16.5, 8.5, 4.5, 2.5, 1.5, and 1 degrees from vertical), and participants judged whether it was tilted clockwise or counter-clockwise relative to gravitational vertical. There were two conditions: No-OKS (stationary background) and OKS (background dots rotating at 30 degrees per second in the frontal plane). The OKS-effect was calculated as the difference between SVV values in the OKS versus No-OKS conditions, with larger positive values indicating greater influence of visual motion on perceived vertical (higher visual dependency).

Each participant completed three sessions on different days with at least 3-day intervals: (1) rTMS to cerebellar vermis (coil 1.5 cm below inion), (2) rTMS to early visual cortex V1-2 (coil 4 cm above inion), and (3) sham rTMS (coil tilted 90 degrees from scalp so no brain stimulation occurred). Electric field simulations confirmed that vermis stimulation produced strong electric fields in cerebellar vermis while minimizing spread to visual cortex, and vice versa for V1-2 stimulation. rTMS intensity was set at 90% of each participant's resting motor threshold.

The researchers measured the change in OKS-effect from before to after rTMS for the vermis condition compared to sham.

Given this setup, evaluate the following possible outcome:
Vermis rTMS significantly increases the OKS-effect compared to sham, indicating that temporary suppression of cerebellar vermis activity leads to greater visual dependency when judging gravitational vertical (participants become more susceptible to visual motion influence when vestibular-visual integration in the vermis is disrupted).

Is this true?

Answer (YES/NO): NO